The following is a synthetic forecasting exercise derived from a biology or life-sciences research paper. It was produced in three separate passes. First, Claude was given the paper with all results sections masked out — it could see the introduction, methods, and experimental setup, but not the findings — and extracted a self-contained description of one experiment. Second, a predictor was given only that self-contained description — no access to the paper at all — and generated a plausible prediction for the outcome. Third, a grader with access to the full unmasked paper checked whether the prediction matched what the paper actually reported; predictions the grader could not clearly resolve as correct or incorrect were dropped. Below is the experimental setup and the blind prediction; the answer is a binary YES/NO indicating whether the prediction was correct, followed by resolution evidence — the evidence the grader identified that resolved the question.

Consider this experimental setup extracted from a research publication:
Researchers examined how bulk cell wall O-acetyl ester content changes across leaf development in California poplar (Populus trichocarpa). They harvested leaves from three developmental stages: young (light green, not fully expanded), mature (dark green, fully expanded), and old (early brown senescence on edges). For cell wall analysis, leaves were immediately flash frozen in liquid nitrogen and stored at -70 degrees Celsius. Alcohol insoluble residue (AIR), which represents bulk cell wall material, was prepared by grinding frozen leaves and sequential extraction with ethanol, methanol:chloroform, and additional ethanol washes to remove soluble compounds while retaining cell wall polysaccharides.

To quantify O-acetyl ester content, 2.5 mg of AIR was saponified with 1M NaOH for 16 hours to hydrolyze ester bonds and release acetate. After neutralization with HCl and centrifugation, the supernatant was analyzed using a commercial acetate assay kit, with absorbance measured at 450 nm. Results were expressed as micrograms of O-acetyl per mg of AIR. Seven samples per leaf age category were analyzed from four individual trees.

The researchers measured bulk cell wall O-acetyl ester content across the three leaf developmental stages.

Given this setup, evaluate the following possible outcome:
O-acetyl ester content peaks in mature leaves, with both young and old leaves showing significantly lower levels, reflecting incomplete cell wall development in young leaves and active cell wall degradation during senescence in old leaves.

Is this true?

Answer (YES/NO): NO